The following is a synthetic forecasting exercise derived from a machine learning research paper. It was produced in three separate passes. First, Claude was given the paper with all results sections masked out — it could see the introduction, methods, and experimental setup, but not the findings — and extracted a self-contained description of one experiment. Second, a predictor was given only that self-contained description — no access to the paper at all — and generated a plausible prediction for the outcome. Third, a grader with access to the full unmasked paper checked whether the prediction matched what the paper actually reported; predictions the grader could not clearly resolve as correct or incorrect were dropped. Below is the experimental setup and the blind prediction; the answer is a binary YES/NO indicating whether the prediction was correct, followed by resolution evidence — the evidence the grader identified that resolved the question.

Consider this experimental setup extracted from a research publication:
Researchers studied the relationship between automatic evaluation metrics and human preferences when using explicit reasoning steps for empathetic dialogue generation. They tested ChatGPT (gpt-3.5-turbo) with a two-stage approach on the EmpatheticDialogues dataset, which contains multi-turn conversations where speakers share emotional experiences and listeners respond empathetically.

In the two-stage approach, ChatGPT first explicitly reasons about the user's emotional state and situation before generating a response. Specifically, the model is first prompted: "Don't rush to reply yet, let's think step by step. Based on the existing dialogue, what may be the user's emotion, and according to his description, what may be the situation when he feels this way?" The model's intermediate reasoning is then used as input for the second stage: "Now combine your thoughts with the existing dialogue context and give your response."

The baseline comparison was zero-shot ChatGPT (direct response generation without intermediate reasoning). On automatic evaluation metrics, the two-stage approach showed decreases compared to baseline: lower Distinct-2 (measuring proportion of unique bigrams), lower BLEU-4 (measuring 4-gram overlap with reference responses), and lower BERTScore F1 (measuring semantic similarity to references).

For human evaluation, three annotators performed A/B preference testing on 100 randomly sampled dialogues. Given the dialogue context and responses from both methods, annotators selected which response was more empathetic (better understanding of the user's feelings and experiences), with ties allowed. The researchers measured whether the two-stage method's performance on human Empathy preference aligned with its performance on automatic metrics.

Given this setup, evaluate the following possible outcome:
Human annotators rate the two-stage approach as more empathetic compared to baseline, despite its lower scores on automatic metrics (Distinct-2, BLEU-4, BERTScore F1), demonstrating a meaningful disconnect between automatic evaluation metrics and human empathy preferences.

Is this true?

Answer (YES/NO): YES